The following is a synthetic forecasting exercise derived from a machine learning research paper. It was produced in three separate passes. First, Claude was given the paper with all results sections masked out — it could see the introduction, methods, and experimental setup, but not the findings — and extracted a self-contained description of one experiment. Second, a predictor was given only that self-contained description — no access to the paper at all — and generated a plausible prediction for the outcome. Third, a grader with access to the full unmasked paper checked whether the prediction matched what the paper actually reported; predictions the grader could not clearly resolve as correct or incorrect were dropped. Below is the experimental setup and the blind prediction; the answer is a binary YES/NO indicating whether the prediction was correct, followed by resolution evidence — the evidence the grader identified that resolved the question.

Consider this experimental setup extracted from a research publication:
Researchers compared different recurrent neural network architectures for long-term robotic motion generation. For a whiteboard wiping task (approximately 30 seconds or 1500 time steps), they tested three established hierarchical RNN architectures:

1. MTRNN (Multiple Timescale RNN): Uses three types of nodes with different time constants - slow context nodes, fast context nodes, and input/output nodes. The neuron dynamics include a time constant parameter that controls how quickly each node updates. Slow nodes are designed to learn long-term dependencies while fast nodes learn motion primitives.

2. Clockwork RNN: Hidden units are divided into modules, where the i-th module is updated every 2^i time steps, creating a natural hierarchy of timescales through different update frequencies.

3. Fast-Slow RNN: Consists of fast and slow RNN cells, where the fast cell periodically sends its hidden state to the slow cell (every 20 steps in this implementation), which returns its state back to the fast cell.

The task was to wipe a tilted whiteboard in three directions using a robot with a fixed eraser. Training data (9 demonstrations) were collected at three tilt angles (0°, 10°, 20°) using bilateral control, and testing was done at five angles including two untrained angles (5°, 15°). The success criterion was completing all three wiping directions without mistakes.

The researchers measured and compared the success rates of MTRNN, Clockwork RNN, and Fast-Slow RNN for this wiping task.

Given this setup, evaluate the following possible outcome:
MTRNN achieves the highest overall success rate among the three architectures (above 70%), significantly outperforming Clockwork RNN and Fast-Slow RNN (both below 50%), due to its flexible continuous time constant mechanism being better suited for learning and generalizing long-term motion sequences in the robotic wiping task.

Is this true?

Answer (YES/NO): YES